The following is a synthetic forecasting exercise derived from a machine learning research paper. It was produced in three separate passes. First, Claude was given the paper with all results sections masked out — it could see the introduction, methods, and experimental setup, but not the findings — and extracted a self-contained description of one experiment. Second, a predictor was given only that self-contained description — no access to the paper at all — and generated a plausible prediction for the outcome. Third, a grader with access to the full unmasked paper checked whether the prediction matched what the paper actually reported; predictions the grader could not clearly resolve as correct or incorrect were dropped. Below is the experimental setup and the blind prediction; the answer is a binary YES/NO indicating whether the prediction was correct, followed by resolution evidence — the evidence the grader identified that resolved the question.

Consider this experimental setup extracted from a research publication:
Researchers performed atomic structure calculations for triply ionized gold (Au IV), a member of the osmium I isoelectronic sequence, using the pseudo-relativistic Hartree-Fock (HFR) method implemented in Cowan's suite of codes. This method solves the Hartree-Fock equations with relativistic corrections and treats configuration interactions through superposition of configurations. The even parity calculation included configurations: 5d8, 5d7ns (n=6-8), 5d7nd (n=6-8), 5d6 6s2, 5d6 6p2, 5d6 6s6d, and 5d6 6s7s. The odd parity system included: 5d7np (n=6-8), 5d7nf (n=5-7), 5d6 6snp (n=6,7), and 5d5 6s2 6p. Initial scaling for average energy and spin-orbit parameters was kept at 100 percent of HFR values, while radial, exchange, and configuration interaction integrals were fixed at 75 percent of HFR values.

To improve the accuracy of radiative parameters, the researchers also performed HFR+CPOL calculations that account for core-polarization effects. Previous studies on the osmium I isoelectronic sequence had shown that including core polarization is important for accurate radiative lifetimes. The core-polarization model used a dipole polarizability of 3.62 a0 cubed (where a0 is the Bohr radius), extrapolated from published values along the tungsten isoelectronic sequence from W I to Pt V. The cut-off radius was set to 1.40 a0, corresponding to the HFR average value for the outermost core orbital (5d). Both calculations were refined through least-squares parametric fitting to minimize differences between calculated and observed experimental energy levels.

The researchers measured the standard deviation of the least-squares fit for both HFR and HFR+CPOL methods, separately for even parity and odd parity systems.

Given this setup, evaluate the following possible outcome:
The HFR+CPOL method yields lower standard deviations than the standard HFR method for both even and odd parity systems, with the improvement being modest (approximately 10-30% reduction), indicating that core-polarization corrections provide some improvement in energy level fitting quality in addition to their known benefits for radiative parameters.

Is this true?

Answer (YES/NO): NO